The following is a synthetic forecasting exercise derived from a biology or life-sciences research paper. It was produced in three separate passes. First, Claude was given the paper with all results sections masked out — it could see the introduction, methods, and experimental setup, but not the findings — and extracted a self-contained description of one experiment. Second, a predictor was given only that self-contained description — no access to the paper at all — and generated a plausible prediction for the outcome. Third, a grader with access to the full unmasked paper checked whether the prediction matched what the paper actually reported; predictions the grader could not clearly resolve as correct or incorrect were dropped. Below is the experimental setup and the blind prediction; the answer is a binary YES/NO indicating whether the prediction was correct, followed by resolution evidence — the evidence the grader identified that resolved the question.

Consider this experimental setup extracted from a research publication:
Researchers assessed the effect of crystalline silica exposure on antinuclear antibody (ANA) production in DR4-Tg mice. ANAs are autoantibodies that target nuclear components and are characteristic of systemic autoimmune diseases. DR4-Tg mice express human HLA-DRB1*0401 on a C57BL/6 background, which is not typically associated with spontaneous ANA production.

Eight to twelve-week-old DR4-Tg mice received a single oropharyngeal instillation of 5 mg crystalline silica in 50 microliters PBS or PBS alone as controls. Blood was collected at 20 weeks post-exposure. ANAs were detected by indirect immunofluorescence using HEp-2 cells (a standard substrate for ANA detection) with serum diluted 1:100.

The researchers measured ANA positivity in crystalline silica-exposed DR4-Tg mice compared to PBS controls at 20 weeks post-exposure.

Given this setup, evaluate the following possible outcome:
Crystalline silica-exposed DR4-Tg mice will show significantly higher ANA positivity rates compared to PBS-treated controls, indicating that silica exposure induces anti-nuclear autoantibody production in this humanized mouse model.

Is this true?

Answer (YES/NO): NO